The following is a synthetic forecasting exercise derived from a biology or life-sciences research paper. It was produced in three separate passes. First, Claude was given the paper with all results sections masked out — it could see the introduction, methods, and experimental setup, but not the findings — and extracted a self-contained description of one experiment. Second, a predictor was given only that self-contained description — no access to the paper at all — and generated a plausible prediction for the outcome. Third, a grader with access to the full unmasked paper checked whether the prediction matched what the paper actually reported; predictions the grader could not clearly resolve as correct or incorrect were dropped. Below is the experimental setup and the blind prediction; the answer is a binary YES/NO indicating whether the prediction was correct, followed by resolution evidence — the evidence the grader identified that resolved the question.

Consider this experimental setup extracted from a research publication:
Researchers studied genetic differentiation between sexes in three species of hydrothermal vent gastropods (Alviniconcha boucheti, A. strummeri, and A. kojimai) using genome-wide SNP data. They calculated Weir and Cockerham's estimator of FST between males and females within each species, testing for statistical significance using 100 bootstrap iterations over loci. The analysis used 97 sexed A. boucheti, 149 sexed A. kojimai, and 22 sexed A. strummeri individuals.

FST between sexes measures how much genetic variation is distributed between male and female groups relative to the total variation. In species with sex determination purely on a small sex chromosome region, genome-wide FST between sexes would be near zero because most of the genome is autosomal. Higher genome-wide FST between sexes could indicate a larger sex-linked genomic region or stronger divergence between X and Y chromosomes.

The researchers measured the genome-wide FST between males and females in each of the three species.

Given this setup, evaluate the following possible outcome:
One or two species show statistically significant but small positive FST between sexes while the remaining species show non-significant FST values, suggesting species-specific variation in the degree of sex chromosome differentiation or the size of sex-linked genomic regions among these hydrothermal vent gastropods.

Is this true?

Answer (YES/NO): NO